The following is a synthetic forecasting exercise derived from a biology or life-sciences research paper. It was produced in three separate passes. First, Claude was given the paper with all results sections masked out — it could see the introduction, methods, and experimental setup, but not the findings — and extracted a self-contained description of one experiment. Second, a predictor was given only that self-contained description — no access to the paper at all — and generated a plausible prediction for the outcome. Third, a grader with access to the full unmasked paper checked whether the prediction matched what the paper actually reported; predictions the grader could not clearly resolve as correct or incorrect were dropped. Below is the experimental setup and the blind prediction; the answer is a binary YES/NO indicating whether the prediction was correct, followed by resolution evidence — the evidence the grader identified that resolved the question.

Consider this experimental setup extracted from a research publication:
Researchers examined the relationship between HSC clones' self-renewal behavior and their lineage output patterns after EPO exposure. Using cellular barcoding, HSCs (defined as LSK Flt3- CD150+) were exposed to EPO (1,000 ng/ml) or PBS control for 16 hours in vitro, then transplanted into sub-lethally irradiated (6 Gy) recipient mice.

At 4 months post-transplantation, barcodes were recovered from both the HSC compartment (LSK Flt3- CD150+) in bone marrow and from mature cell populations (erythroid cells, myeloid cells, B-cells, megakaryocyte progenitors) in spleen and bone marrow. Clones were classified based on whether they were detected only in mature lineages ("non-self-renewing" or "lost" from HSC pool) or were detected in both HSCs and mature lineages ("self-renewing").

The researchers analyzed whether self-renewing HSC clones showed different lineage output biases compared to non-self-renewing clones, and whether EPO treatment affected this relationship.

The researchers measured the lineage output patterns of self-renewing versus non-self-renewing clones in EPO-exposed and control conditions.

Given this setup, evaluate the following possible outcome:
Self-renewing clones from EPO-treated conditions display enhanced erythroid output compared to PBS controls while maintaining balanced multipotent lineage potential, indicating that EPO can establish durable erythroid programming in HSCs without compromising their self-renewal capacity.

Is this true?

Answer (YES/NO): NO